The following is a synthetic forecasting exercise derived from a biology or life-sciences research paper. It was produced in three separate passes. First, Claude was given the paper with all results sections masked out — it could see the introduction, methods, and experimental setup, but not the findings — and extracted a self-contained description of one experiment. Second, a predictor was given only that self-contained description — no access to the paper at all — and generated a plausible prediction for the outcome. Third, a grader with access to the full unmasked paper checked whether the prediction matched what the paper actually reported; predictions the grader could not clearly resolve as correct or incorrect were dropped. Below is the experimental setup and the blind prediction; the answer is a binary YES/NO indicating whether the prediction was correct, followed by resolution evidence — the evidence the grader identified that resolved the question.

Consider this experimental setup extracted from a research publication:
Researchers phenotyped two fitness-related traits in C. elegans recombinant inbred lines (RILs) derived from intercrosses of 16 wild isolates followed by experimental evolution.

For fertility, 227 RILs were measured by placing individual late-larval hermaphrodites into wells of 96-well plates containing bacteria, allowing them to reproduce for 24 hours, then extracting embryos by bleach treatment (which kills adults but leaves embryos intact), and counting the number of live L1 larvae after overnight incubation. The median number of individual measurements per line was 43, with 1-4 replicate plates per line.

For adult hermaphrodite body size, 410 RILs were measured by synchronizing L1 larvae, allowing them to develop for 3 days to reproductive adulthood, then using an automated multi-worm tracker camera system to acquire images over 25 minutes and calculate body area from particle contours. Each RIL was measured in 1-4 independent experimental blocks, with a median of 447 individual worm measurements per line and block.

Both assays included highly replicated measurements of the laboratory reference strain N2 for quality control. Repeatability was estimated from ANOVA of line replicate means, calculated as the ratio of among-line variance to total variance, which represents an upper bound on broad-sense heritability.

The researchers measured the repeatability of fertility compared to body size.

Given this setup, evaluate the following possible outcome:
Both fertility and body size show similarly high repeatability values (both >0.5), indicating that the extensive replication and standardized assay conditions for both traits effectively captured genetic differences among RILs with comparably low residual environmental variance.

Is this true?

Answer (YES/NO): YES